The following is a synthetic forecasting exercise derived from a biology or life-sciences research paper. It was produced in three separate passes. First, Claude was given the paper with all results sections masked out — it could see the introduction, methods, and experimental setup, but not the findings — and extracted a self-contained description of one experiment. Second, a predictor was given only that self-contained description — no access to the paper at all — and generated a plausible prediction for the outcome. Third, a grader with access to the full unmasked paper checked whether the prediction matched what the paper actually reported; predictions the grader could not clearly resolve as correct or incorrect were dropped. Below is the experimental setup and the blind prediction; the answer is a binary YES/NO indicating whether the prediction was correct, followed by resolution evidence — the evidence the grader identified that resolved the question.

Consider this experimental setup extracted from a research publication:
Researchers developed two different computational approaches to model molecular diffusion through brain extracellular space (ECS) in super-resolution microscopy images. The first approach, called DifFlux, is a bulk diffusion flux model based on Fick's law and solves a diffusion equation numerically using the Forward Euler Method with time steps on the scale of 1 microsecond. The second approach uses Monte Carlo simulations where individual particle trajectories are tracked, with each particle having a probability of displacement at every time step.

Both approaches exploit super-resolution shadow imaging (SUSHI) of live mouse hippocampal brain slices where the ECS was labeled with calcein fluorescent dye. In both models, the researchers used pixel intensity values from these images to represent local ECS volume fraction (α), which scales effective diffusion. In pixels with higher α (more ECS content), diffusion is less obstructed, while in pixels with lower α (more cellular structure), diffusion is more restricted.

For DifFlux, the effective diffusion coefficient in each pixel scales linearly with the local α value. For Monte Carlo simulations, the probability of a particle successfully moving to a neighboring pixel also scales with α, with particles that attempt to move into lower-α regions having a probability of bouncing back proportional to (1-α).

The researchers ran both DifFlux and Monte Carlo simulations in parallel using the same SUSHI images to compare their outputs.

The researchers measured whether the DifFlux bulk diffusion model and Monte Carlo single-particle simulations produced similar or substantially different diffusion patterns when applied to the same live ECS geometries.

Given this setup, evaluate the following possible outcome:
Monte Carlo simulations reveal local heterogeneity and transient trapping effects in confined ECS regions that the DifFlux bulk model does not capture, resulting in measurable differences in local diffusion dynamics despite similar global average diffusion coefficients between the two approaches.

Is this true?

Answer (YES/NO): NO